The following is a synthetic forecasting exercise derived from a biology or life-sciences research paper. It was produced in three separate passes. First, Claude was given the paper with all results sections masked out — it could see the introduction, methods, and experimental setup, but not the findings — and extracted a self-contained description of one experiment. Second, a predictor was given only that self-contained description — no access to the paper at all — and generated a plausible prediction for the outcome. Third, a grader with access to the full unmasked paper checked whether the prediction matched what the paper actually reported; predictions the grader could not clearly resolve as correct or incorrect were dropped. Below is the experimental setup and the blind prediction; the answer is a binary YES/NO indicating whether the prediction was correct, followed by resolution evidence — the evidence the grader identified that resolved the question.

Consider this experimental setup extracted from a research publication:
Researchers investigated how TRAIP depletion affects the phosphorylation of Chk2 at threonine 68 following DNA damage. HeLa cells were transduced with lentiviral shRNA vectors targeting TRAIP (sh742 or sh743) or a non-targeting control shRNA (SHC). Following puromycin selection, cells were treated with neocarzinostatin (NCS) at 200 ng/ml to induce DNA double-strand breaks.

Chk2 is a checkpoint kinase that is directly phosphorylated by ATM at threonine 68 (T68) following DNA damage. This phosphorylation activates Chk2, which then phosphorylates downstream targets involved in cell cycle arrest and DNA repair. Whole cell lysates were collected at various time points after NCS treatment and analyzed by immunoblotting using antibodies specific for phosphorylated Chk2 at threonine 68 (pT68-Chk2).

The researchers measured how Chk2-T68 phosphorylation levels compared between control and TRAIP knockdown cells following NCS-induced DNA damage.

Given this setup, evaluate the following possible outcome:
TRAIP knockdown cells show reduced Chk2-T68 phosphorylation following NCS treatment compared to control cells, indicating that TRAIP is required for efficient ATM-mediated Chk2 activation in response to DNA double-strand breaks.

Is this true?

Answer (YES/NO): YES